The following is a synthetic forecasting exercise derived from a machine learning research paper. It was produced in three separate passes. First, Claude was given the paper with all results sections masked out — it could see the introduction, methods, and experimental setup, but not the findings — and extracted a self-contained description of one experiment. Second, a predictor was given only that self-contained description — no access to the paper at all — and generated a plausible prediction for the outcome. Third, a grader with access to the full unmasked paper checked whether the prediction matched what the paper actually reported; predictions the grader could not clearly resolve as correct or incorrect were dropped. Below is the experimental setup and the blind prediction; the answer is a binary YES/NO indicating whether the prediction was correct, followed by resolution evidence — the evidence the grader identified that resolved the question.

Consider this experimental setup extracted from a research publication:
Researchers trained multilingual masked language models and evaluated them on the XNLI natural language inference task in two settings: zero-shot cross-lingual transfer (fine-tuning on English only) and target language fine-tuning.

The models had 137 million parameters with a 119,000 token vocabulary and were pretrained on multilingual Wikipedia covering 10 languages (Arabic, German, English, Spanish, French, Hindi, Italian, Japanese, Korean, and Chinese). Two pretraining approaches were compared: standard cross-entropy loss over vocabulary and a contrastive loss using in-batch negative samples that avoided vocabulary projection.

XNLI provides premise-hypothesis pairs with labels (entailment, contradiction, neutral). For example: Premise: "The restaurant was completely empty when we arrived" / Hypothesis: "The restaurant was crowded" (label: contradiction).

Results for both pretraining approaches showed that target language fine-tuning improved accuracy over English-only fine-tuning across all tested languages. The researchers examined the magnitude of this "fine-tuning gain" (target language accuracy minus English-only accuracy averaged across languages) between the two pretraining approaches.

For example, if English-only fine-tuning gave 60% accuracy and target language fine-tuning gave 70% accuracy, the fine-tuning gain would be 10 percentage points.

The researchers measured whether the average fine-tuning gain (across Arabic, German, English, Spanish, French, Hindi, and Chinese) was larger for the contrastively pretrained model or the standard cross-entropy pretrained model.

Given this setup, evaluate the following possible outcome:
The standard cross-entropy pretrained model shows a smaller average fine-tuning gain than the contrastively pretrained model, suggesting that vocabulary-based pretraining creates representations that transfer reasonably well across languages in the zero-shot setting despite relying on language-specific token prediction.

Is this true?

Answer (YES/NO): YES